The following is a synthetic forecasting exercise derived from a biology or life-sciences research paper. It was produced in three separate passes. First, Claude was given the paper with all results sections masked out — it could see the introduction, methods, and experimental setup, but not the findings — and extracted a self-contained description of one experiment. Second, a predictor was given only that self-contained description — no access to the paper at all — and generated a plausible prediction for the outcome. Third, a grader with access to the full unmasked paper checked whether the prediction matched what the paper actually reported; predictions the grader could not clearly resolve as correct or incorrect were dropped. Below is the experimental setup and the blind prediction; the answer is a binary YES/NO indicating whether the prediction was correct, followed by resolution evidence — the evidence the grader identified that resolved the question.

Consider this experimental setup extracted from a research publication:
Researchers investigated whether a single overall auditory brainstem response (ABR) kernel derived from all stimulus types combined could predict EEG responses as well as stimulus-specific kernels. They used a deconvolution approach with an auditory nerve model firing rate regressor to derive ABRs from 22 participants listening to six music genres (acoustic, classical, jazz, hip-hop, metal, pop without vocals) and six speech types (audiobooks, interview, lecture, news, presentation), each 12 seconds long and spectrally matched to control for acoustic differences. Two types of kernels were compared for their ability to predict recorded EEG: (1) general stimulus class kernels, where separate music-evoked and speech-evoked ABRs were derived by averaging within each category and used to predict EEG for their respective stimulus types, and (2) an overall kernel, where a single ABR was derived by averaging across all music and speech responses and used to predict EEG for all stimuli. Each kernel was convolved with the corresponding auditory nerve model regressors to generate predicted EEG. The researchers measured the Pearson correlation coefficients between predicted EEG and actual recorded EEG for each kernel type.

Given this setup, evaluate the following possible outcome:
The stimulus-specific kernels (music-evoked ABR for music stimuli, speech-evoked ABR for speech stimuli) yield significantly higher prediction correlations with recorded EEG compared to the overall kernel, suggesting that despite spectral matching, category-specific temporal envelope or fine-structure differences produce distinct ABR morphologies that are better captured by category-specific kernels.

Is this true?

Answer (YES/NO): NO